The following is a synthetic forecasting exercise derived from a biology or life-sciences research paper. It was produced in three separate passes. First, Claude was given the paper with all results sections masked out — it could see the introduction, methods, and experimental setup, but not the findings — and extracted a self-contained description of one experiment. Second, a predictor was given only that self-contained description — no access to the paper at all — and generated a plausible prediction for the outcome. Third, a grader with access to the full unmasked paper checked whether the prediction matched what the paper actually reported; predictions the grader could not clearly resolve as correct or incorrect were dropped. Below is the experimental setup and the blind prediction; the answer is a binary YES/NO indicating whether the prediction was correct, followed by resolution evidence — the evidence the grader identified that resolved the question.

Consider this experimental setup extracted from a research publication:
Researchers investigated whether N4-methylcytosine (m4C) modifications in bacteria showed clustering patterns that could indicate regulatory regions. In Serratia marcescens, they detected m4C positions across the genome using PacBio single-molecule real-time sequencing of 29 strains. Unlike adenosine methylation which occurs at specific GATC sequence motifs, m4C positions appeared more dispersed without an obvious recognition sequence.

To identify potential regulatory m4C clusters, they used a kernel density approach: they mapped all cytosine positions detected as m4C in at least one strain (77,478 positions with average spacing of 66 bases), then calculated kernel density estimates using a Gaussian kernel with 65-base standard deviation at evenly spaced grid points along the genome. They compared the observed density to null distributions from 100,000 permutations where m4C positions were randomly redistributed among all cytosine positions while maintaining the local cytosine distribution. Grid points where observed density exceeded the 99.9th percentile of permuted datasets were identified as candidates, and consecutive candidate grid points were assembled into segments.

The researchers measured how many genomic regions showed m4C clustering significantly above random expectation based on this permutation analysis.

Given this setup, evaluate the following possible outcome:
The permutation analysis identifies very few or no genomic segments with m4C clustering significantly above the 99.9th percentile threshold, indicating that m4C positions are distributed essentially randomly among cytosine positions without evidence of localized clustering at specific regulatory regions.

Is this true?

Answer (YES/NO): NO